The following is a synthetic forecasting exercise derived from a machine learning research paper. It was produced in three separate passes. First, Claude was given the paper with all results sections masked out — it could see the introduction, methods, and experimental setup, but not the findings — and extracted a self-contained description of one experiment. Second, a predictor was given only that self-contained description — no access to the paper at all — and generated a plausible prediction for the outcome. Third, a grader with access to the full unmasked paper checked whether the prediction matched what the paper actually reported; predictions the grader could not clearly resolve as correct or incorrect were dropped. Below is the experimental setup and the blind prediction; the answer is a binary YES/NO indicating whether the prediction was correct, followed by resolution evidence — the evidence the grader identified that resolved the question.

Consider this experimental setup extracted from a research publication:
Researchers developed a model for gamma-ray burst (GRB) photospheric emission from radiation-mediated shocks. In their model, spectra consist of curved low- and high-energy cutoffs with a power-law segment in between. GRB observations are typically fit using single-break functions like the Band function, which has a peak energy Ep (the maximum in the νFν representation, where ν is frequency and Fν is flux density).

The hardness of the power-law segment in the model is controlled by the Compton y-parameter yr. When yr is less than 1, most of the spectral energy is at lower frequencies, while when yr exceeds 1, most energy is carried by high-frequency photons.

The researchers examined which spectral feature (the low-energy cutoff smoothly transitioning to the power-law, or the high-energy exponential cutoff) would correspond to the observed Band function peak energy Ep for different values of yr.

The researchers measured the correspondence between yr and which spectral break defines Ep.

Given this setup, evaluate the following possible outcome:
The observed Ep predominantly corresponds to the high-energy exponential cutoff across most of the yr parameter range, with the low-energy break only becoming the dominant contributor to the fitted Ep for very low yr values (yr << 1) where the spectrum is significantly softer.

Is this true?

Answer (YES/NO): NO